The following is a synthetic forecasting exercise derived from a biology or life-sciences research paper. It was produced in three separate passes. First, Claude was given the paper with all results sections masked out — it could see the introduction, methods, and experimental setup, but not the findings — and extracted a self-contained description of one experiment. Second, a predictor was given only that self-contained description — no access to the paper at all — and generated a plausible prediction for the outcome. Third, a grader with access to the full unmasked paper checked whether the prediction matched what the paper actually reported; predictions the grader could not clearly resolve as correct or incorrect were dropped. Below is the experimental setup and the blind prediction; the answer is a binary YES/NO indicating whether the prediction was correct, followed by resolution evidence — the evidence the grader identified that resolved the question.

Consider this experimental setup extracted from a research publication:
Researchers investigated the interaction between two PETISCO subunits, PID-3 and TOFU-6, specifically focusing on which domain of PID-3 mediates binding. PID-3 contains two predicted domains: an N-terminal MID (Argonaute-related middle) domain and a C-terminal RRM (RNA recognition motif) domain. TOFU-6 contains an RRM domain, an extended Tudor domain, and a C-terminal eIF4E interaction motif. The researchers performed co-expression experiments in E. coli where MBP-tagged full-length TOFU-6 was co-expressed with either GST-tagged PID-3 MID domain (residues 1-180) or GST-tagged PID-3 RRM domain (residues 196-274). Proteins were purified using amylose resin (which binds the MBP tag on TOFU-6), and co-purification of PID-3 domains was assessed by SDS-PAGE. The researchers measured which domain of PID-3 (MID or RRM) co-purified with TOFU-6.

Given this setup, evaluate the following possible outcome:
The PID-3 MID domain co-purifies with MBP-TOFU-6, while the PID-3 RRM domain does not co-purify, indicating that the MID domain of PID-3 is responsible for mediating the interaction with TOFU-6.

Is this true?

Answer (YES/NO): NO